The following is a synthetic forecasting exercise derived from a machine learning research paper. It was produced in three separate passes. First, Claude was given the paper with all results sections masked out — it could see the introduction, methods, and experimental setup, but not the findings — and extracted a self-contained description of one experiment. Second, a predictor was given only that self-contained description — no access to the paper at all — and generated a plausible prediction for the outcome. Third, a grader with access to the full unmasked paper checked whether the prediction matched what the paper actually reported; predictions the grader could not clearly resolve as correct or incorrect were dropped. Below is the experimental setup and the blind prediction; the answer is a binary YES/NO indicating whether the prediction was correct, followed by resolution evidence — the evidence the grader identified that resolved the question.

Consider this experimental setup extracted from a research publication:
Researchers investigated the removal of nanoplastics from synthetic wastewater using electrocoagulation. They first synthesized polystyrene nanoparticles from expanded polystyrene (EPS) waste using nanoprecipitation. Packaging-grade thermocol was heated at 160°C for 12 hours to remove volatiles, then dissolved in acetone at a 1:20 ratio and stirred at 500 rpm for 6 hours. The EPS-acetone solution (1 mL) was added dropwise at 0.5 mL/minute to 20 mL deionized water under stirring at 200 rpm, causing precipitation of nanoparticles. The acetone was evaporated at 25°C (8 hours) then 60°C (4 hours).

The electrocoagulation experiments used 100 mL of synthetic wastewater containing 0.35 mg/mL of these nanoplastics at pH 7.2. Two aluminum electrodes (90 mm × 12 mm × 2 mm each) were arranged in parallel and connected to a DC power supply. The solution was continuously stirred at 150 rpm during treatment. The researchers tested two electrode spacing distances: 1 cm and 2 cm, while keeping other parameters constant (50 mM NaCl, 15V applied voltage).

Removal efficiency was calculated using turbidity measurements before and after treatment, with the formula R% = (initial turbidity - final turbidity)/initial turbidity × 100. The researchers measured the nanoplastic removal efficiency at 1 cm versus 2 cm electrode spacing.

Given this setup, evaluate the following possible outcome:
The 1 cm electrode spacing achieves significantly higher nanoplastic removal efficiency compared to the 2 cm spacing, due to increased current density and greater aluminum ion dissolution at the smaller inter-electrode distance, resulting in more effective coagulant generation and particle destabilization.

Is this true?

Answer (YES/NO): NO